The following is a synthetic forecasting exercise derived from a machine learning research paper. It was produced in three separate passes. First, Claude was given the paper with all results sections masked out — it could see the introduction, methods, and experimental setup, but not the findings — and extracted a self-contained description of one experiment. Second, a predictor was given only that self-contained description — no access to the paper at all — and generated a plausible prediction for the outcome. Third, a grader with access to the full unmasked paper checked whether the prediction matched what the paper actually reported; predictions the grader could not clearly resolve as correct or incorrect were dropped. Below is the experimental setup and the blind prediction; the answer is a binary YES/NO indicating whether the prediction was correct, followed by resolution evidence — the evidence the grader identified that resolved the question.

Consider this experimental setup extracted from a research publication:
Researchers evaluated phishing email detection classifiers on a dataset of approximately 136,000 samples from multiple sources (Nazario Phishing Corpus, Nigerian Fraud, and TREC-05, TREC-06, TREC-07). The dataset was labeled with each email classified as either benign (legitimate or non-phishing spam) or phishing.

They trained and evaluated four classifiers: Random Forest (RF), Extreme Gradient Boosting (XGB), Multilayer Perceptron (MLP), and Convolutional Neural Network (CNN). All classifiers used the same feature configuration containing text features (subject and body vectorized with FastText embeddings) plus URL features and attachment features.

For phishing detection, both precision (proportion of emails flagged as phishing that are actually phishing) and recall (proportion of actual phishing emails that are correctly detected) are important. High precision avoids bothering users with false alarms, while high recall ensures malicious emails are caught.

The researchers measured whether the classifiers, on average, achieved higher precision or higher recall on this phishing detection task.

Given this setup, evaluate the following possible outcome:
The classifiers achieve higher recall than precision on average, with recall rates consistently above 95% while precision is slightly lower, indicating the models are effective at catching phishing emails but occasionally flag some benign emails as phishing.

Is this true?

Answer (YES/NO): NO